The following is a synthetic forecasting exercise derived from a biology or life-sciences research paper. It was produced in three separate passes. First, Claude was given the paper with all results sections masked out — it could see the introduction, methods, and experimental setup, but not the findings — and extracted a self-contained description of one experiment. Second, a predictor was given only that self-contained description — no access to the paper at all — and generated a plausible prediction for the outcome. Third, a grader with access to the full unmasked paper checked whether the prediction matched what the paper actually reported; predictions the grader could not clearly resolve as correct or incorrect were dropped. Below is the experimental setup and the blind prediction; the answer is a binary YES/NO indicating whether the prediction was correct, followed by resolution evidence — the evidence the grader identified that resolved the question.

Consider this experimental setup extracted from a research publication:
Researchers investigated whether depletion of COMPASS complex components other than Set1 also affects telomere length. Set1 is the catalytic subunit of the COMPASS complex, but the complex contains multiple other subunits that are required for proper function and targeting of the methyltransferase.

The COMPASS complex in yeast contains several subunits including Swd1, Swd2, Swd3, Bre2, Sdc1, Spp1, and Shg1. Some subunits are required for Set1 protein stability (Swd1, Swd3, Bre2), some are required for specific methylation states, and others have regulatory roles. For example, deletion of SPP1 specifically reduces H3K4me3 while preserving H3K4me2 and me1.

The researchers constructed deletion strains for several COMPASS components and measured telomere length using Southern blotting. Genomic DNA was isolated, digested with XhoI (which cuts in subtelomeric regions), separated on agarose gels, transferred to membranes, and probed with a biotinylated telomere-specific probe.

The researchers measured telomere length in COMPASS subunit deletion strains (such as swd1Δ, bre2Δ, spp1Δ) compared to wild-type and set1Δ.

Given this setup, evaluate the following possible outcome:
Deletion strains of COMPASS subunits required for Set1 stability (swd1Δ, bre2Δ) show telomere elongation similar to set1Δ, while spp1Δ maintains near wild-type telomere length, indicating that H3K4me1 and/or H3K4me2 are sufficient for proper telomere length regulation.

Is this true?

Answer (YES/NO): NO